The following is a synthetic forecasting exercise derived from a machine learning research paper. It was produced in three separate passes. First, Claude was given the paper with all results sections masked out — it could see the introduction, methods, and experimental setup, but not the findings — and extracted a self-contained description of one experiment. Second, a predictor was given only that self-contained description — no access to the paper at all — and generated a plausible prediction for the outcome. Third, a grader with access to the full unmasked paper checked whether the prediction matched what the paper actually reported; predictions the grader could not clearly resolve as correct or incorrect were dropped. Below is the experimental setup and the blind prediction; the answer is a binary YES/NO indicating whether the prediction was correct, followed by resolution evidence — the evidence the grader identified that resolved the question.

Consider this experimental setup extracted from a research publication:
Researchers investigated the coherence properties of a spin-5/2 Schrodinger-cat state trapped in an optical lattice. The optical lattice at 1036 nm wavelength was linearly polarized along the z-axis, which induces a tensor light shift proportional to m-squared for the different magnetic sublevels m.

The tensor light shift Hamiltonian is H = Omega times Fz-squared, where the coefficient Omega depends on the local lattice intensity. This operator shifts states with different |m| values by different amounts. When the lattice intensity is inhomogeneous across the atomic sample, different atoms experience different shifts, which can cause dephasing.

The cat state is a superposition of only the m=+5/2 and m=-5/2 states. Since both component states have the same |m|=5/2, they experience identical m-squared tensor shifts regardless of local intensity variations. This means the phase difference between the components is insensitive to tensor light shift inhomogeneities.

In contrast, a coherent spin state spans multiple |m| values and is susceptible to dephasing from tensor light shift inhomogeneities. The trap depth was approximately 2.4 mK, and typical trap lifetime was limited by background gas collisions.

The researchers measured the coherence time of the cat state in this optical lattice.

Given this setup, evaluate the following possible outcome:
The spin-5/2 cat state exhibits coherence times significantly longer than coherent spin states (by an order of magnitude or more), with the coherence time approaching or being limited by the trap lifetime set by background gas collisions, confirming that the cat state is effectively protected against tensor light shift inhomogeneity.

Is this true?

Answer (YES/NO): NO